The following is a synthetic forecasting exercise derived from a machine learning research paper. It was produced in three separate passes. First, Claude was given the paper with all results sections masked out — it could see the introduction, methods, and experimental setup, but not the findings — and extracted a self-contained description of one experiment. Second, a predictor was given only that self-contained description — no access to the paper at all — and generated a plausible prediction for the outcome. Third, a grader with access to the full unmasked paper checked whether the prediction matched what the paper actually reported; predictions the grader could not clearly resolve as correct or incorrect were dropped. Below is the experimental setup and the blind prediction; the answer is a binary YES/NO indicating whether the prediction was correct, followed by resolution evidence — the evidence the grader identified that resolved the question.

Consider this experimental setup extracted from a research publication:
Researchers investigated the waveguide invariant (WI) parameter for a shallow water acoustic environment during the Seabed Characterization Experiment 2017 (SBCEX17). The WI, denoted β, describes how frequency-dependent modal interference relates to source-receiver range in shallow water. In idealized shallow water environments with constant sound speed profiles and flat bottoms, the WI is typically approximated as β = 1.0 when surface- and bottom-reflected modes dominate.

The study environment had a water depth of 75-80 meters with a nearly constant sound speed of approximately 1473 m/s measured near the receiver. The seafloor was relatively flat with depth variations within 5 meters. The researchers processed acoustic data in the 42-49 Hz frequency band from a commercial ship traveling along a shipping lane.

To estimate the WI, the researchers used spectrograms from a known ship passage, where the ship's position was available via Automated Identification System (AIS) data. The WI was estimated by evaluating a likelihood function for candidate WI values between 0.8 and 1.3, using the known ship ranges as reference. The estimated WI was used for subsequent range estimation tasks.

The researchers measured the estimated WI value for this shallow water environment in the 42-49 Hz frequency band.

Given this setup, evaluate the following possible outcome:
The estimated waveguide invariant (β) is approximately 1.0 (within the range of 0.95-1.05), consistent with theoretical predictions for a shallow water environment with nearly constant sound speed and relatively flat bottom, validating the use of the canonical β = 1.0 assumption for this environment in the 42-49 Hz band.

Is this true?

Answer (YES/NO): NO